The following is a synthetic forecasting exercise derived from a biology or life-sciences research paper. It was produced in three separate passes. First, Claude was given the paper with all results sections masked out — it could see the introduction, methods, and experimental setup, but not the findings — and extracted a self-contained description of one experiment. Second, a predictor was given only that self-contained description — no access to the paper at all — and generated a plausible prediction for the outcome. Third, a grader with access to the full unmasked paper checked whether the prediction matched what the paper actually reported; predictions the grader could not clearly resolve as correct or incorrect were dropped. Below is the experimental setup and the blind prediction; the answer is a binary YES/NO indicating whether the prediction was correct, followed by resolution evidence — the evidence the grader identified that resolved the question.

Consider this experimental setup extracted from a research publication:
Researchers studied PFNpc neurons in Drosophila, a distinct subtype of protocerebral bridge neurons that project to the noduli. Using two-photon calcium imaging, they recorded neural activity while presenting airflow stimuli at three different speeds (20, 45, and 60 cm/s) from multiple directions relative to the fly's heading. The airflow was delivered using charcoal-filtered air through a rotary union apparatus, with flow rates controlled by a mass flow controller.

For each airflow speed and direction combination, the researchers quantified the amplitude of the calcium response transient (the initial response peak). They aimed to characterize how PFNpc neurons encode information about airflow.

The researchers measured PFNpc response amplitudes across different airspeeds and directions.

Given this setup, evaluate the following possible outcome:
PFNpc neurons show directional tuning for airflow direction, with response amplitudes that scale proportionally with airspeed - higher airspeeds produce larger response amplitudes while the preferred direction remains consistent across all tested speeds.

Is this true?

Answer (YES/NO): NO